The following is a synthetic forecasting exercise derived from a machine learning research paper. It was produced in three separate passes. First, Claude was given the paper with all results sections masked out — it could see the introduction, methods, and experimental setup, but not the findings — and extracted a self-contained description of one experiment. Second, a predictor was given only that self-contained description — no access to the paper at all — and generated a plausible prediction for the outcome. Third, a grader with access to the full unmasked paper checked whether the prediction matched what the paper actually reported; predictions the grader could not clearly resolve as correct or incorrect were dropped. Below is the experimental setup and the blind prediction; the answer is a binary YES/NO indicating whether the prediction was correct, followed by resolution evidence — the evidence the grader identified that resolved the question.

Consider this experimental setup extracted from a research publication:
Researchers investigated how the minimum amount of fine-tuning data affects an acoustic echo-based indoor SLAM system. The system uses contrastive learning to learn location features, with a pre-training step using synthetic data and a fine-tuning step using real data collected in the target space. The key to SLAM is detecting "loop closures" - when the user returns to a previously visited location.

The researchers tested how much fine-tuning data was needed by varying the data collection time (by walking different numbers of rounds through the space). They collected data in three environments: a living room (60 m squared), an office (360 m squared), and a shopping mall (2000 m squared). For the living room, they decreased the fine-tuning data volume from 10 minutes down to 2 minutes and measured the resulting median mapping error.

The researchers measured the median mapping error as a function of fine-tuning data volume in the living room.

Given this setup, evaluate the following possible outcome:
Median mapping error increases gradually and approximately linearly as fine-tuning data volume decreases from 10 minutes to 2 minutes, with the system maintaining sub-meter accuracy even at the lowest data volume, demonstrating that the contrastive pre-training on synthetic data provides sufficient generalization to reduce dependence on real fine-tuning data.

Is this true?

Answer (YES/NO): NO